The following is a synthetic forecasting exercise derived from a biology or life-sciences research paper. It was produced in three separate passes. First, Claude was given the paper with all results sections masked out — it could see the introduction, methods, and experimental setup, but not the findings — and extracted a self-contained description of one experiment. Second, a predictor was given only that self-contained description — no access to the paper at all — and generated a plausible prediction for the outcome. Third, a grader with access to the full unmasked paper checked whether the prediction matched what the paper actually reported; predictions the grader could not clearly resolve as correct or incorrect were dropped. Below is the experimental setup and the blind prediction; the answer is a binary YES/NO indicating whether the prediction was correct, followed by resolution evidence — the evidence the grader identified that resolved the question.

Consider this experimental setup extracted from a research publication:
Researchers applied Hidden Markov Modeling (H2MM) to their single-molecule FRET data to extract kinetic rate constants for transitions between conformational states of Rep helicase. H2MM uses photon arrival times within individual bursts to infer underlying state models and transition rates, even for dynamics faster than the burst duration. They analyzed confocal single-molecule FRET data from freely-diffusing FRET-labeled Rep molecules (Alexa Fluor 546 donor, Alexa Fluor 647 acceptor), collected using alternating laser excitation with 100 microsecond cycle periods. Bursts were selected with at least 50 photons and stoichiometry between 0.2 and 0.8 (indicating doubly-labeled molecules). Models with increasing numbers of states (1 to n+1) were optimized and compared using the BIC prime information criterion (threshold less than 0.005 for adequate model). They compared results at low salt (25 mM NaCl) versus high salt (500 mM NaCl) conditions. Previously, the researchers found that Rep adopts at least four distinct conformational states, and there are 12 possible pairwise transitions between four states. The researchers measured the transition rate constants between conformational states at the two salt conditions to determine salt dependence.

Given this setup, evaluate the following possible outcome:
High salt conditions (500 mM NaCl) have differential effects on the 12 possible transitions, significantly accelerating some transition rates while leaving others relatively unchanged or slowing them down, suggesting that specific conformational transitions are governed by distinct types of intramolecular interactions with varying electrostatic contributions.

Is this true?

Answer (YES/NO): YES